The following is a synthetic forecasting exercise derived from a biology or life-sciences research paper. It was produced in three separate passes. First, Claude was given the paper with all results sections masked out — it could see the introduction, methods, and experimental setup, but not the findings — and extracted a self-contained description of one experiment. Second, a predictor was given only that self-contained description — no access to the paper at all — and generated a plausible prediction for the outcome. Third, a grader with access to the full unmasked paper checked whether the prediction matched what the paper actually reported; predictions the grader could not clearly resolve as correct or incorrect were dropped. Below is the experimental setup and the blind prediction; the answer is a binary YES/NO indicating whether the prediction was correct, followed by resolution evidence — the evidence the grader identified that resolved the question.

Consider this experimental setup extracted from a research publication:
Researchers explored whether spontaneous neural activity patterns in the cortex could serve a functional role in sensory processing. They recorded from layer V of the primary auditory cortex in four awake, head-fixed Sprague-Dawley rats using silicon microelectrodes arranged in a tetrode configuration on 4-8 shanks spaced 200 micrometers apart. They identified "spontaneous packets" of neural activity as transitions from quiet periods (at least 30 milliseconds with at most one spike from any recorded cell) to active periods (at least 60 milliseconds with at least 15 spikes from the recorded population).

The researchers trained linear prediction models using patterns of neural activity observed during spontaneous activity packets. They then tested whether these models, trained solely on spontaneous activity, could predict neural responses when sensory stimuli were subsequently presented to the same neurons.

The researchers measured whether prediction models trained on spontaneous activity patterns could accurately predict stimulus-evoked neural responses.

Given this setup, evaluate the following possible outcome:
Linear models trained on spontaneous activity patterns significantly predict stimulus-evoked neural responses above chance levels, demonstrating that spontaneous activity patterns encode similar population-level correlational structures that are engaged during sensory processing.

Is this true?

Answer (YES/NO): YES